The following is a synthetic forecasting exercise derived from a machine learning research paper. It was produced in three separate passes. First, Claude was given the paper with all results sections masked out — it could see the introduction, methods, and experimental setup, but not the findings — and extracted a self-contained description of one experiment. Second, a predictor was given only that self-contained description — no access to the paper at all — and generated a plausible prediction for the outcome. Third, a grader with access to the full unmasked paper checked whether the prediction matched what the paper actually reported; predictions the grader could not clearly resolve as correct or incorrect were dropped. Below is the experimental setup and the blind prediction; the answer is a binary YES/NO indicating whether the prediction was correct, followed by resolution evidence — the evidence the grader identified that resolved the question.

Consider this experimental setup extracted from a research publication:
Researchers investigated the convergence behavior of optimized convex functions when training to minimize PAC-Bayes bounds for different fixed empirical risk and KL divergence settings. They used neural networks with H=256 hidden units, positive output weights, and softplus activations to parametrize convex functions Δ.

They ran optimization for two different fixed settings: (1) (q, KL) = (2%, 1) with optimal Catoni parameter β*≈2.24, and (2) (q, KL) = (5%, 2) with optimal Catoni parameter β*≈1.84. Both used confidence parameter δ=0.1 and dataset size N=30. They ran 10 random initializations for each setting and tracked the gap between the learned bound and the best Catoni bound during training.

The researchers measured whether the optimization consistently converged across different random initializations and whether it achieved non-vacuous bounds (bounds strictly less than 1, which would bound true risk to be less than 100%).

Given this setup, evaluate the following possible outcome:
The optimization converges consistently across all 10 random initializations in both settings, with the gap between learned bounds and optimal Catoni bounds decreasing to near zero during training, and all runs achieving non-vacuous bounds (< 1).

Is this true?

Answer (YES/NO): YES